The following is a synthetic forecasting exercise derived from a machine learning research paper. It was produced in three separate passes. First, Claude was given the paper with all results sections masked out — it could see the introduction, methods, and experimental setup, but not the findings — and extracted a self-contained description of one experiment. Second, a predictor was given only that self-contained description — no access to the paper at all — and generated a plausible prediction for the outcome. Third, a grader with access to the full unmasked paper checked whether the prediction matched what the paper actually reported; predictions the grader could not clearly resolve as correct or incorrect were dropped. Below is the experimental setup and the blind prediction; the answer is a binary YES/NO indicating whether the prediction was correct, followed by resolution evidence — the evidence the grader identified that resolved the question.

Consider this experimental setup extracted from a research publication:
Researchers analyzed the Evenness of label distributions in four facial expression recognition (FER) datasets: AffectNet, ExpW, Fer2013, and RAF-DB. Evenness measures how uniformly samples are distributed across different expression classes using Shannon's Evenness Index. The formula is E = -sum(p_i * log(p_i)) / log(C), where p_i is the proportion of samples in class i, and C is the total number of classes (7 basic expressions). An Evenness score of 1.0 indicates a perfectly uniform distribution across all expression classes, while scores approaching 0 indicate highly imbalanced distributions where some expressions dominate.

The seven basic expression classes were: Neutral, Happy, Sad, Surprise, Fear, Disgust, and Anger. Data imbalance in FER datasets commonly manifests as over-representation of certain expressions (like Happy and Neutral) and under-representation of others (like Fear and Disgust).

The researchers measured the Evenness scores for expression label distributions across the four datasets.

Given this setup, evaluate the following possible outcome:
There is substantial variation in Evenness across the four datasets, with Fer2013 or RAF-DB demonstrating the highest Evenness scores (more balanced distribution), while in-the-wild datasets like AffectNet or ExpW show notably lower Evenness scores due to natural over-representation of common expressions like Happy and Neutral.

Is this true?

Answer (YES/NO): YES